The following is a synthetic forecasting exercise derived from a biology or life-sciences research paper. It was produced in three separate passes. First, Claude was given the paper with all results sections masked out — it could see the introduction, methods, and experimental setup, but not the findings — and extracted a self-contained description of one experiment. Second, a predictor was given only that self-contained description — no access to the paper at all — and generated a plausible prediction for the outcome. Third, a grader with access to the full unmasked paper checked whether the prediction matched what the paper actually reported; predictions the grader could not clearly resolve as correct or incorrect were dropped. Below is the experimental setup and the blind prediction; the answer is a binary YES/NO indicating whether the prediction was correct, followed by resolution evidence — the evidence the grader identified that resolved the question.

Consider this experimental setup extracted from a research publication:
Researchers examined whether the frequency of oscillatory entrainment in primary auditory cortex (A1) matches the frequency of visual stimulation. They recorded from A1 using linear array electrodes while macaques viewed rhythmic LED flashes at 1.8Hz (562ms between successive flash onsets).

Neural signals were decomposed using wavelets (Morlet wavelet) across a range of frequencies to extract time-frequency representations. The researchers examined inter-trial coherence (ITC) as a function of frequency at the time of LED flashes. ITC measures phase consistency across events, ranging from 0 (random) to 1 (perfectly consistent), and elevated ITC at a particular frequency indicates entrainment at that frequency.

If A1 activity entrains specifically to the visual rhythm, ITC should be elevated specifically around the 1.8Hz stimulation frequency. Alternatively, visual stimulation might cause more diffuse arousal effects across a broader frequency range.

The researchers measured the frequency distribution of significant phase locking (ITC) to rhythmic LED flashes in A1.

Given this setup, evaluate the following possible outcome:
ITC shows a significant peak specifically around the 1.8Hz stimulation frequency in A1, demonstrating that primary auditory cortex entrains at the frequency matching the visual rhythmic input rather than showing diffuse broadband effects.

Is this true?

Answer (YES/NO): YES